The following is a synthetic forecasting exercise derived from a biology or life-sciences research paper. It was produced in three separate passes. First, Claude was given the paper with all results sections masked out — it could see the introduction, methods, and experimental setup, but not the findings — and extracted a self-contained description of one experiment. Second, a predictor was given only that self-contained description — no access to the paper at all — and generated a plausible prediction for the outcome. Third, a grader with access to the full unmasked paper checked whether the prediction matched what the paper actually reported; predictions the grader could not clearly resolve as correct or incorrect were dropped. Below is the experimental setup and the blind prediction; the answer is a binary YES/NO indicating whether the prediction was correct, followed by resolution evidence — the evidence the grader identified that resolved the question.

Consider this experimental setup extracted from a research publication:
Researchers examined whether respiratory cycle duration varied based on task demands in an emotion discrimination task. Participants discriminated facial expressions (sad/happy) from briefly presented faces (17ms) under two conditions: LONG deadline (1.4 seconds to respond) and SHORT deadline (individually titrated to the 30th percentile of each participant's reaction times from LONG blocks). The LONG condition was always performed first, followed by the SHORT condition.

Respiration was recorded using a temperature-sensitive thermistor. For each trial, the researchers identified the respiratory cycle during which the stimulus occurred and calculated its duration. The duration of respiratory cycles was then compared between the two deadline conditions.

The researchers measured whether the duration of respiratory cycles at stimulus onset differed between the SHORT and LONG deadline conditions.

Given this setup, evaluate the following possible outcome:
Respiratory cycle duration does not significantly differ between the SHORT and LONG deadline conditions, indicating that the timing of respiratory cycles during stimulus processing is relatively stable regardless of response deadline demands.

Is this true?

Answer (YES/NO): YES